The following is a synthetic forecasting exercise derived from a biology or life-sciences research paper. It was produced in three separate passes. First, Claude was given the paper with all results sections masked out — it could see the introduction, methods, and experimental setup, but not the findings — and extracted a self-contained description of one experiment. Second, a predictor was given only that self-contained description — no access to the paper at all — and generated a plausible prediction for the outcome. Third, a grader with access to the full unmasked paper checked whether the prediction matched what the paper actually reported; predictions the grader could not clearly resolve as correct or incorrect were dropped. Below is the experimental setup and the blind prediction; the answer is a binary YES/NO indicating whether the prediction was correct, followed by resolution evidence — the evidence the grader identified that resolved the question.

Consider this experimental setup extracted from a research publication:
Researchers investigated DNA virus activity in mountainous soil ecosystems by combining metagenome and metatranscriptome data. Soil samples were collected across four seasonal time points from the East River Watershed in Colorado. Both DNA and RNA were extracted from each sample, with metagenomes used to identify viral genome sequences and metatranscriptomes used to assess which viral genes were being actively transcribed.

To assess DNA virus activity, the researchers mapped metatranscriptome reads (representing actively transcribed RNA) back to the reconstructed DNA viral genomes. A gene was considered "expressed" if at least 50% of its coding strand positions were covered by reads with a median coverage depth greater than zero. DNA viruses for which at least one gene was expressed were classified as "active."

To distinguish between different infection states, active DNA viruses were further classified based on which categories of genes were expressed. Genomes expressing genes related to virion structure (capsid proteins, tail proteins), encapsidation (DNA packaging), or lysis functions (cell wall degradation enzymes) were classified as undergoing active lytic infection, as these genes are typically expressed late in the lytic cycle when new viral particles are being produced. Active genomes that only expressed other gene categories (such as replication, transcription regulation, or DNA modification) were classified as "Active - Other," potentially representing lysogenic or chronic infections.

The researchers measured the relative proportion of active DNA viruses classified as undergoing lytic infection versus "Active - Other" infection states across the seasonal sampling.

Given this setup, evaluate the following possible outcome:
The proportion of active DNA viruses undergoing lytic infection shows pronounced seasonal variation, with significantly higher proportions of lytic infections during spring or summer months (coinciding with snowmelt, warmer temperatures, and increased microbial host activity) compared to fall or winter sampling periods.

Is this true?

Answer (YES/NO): YES